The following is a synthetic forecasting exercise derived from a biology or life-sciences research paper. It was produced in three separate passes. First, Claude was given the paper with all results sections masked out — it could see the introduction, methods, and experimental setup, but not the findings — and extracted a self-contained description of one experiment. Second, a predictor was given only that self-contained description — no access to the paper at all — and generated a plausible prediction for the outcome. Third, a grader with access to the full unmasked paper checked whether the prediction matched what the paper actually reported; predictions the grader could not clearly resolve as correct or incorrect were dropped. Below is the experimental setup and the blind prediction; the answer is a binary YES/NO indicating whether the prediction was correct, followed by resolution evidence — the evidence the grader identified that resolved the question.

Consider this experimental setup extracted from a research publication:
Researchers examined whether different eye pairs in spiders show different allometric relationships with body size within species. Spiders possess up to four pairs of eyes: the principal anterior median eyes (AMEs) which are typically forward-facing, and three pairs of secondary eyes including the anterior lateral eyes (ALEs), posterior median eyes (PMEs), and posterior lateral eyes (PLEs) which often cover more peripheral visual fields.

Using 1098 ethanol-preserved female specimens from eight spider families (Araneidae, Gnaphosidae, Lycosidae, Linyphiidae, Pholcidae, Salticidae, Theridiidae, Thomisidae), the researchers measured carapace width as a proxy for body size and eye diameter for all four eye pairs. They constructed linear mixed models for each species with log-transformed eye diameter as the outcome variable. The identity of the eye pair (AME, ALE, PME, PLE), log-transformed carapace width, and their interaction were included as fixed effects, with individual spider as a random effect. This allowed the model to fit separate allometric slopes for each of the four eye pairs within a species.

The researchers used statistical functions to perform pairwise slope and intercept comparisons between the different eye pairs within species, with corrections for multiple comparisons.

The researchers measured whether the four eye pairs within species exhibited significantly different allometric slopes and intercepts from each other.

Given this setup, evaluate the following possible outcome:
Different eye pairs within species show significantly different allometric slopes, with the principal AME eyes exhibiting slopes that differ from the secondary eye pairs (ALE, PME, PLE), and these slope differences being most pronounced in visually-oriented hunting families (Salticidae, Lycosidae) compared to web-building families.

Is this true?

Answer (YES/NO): NO